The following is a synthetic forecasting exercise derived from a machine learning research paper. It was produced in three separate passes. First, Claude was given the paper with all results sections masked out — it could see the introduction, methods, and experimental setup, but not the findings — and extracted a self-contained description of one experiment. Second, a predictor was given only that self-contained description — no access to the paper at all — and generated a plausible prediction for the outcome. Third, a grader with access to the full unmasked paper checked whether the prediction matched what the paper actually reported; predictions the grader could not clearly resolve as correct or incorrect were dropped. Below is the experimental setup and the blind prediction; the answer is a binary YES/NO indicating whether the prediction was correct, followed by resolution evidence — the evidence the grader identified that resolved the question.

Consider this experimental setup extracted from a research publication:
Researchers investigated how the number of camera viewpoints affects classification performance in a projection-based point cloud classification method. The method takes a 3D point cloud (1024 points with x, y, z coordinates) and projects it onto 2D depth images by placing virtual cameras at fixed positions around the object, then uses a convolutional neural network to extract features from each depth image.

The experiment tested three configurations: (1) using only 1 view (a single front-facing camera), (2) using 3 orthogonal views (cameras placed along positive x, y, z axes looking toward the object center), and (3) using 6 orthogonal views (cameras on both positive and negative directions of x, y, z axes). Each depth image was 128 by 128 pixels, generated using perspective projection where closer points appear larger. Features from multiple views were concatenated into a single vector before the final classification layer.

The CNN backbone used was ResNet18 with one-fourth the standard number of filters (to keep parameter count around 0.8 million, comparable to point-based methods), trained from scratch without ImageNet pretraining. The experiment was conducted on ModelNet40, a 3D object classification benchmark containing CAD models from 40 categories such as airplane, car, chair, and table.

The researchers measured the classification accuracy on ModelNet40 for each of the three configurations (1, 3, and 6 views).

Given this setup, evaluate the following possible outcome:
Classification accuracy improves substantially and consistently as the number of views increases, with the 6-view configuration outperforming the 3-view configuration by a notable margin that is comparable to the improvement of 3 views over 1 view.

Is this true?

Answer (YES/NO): NO